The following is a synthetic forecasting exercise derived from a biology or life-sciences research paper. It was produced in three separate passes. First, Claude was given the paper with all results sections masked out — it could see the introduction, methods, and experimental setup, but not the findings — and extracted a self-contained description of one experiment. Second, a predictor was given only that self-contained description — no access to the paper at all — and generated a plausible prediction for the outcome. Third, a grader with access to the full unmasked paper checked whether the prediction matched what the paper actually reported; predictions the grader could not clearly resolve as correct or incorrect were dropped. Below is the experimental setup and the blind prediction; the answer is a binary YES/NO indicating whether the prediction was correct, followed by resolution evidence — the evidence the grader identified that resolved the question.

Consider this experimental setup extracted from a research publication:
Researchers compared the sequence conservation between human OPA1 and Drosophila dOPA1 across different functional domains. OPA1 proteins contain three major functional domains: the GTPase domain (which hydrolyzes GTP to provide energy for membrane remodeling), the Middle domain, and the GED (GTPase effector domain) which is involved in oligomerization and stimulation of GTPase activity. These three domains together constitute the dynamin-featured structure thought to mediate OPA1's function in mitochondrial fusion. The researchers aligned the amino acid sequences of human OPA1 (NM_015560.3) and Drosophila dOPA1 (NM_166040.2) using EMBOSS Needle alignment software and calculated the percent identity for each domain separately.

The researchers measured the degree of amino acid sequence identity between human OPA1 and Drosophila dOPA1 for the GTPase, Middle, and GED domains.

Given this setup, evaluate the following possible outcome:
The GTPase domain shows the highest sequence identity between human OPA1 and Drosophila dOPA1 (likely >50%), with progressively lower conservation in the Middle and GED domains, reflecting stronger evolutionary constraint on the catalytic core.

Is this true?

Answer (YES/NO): YES